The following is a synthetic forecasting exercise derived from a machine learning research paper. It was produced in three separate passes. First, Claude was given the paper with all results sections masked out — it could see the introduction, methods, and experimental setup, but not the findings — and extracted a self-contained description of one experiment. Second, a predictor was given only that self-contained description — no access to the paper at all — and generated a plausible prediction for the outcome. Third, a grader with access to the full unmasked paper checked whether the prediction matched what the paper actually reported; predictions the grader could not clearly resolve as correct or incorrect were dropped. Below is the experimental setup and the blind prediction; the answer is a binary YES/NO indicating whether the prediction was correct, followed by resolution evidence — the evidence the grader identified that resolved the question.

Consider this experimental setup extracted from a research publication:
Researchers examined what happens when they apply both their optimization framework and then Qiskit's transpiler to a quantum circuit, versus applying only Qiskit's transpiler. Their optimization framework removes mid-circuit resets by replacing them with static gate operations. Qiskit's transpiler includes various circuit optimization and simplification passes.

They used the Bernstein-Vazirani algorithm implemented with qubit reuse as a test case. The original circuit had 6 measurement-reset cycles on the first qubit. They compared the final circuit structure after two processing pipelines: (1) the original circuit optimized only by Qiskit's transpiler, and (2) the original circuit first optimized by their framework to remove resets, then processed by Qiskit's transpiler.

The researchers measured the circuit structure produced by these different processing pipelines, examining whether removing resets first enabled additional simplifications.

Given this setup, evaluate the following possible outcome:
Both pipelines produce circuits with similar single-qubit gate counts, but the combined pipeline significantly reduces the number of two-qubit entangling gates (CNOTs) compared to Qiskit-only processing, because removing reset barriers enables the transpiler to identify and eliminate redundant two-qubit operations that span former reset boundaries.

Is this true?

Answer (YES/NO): NO